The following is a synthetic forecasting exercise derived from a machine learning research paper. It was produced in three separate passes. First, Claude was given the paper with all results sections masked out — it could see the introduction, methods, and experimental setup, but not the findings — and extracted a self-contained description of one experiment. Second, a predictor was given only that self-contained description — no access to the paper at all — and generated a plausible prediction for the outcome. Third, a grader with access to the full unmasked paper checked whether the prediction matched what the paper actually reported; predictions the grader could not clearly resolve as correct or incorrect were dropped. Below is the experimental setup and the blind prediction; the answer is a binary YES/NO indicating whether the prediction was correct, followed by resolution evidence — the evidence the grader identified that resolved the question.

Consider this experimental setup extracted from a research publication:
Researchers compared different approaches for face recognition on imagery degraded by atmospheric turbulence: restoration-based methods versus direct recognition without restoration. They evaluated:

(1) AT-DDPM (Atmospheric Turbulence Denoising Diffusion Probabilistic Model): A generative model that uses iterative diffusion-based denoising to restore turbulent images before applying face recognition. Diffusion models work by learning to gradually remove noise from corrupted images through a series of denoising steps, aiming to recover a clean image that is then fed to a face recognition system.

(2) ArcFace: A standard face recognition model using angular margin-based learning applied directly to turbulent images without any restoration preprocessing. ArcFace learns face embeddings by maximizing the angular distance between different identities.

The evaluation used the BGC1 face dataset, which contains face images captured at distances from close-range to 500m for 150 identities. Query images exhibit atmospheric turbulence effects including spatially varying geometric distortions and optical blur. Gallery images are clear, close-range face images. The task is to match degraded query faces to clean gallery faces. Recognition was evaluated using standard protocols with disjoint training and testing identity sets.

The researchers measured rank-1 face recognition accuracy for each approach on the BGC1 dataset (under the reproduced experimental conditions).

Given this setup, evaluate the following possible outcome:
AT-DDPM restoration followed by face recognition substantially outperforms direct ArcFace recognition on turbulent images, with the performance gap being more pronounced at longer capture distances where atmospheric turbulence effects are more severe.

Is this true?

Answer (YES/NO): NO